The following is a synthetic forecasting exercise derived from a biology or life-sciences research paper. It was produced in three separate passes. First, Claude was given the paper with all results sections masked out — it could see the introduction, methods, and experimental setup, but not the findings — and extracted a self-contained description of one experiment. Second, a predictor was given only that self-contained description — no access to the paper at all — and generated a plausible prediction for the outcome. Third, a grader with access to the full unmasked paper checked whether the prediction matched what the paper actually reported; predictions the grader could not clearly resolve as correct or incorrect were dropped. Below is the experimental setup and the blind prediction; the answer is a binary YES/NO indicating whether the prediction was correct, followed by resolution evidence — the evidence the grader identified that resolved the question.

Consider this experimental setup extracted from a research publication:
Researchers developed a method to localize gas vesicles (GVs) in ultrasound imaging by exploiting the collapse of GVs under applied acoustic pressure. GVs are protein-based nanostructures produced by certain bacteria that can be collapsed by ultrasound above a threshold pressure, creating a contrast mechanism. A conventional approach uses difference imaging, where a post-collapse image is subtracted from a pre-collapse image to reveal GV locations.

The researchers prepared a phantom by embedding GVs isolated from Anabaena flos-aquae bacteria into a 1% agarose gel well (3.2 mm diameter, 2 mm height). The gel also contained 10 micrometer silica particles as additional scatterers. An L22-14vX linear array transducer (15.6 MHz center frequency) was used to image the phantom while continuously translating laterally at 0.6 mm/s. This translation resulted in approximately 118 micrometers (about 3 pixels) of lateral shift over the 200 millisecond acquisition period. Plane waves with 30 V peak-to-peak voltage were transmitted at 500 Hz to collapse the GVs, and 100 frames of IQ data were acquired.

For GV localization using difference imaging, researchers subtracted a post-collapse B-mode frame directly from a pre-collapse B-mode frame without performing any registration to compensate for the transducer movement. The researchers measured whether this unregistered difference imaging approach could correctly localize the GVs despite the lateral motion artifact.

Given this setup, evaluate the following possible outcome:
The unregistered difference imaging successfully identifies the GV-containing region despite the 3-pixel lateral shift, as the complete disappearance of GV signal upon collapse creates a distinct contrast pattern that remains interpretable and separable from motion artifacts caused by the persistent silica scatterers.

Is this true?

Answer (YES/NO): NO